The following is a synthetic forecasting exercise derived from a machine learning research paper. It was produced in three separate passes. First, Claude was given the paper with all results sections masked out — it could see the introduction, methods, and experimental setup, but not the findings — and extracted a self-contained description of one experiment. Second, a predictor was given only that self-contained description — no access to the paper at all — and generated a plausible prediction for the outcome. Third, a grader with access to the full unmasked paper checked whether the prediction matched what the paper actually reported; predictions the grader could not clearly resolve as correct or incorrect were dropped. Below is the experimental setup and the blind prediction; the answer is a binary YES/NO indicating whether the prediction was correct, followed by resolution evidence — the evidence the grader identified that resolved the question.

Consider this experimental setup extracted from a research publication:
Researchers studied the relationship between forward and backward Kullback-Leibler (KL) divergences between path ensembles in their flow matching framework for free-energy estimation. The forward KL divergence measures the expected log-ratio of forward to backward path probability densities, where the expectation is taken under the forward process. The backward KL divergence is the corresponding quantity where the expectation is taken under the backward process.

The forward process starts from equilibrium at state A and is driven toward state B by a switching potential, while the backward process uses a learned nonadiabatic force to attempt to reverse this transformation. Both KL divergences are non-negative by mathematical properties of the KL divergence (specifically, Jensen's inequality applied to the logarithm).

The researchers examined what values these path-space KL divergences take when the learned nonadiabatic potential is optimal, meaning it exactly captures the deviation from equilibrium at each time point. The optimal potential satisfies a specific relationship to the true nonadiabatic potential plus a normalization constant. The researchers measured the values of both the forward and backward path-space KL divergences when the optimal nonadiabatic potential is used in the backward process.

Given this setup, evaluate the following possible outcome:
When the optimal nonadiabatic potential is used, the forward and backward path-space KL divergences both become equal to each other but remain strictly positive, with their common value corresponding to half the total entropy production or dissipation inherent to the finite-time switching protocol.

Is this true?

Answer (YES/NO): NO